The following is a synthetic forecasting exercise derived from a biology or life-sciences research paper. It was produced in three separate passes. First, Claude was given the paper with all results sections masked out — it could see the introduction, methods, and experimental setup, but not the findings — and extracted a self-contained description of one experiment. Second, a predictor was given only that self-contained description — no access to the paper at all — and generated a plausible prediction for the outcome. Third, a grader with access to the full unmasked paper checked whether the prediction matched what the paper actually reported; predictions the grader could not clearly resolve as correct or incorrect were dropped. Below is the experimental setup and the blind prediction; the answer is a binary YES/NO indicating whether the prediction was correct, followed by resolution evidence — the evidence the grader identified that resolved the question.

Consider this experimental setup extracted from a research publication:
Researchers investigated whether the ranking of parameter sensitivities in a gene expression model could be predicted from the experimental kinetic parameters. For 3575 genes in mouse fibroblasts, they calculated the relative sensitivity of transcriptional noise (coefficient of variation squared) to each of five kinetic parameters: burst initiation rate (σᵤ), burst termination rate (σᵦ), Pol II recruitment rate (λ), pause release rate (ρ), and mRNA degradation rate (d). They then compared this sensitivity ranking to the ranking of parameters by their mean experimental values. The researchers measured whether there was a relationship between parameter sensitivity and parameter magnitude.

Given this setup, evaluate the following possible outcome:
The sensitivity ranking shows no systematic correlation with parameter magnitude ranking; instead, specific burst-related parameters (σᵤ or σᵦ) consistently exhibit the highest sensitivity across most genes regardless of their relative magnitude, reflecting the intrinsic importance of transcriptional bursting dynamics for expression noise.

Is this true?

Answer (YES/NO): NO